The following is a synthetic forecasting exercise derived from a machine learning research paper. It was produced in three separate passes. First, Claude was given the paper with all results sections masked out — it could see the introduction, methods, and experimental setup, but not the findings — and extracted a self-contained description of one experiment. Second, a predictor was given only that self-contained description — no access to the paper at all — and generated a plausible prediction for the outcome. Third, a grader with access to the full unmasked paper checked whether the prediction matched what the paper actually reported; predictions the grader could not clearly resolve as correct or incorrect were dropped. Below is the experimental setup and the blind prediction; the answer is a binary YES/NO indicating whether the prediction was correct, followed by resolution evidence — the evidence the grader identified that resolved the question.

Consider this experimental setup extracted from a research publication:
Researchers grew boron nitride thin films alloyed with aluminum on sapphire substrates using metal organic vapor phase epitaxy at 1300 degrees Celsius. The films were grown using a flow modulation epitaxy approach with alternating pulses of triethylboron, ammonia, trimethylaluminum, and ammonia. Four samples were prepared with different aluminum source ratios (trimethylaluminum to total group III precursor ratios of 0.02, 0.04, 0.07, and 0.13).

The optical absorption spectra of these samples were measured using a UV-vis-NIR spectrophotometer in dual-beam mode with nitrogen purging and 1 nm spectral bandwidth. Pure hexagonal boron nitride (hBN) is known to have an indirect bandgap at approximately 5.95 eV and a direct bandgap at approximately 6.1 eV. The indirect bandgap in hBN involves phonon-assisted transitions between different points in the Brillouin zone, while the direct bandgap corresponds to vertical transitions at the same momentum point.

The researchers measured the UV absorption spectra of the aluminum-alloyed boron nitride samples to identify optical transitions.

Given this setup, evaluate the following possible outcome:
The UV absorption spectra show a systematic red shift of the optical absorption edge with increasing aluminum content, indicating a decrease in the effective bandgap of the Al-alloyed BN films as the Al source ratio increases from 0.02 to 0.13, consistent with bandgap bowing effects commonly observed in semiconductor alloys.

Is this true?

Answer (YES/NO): NO